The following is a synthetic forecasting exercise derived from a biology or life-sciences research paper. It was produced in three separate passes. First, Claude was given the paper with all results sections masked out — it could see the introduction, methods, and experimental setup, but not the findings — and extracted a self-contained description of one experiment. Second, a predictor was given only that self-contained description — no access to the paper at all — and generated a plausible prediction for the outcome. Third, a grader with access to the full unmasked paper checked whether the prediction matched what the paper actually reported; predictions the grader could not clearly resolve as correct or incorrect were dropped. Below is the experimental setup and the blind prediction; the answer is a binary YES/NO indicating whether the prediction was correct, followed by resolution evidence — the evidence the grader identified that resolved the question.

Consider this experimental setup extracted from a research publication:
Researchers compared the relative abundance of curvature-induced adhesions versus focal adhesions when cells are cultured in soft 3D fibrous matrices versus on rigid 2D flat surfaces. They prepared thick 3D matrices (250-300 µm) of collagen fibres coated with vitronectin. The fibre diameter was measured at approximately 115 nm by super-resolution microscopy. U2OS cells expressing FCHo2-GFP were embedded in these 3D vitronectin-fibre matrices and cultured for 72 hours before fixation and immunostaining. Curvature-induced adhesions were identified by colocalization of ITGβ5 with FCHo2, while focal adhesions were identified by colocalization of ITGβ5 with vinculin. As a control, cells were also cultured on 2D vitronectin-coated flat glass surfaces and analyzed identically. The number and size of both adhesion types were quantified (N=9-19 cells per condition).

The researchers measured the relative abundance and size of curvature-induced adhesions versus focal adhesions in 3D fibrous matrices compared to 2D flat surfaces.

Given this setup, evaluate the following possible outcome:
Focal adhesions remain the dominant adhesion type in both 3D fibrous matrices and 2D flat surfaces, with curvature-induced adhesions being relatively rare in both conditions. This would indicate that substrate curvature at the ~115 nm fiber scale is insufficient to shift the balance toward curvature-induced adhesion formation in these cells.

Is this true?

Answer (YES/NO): NO